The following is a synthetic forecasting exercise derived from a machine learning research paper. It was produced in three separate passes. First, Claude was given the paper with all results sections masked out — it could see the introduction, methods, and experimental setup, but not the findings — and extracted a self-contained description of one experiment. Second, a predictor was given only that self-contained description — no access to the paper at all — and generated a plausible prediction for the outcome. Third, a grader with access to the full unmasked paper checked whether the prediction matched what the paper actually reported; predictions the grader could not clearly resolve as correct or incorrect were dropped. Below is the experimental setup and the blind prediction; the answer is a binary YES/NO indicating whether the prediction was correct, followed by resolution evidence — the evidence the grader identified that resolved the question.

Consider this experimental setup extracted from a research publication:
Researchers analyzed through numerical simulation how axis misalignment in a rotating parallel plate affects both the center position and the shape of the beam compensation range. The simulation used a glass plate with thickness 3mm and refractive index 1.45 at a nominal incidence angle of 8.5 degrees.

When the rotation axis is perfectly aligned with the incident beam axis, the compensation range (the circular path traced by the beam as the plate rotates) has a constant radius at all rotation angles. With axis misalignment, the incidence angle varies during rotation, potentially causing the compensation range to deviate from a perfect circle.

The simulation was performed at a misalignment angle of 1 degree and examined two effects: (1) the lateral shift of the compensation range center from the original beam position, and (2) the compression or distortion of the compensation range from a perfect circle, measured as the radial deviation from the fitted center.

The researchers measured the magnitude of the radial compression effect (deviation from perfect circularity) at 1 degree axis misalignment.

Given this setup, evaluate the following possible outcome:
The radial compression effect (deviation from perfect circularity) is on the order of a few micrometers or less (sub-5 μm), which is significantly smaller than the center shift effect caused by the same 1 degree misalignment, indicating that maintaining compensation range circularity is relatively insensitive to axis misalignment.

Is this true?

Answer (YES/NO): YES